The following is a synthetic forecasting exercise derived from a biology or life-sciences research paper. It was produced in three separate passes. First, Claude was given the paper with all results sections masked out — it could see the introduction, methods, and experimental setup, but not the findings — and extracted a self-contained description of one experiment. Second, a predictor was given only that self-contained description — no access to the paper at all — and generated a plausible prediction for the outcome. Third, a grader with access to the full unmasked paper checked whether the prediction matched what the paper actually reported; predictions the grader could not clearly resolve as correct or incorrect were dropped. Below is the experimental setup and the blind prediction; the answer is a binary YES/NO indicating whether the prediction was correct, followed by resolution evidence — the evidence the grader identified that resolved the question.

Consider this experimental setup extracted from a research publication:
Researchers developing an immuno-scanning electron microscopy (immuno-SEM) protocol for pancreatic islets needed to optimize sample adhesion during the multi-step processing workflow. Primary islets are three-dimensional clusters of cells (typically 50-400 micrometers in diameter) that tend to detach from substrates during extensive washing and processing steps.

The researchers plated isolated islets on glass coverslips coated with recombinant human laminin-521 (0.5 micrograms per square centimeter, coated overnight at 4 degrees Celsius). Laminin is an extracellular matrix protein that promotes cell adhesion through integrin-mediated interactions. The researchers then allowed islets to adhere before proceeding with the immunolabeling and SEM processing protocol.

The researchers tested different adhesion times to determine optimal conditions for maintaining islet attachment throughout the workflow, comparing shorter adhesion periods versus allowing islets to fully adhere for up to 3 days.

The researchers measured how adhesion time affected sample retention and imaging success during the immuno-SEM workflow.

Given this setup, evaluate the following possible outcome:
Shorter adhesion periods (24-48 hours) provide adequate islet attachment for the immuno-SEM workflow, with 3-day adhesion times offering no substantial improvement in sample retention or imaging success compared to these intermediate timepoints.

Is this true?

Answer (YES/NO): NO